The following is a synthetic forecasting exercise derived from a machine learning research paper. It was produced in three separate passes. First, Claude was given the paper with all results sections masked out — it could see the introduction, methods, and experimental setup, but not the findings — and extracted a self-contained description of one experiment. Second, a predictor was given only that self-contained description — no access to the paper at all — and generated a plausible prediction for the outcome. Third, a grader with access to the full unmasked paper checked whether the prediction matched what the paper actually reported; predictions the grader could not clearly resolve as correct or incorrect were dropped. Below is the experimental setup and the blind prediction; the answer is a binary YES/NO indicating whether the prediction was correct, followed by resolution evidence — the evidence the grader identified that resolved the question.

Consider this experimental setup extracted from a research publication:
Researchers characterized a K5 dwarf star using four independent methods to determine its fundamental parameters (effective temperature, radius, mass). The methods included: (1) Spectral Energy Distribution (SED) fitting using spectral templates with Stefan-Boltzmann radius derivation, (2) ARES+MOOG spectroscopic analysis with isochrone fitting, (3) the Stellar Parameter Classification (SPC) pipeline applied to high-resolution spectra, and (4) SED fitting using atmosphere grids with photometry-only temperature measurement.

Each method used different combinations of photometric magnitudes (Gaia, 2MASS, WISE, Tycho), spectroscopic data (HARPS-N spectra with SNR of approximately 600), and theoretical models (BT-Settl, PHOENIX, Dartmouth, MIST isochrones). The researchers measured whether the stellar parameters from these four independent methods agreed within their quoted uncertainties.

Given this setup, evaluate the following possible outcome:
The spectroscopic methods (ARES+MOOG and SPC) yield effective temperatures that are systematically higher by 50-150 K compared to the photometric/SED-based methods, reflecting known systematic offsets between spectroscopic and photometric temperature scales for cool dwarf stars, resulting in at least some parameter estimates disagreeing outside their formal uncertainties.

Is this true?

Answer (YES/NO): NO